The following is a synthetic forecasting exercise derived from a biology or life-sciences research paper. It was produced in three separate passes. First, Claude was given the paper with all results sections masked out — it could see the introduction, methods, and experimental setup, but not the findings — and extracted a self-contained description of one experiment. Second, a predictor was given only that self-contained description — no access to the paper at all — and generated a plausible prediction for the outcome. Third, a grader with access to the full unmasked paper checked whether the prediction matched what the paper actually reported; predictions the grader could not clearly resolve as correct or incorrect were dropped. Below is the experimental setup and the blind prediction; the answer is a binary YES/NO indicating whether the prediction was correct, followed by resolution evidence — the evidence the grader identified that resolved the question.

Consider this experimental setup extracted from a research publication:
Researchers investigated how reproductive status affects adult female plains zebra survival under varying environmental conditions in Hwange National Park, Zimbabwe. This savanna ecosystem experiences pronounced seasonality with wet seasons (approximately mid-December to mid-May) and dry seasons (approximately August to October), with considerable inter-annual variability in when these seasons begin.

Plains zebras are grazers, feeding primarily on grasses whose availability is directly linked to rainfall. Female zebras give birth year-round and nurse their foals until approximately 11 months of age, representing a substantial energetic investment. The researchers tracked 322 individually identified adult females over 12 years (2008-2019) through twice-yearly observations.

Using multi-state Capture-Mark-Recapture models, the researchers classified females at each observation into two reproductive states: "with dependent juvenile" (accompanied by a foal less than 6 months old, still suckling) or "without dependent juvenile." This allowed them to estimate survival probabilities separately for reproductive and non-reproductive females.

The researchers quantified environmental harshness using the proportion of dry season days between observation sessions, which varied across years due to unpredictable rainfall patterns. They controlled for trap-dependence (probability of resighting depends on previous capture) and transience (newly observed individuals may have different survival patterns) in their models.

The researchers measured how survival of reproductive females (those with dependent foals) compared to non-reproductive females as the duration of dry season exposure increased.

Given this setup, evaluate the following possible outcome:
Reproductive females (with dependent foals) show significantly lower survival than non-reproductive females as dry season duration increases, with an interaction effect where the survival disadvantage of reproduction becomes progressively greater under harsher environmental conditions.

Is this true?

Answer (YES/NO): NO